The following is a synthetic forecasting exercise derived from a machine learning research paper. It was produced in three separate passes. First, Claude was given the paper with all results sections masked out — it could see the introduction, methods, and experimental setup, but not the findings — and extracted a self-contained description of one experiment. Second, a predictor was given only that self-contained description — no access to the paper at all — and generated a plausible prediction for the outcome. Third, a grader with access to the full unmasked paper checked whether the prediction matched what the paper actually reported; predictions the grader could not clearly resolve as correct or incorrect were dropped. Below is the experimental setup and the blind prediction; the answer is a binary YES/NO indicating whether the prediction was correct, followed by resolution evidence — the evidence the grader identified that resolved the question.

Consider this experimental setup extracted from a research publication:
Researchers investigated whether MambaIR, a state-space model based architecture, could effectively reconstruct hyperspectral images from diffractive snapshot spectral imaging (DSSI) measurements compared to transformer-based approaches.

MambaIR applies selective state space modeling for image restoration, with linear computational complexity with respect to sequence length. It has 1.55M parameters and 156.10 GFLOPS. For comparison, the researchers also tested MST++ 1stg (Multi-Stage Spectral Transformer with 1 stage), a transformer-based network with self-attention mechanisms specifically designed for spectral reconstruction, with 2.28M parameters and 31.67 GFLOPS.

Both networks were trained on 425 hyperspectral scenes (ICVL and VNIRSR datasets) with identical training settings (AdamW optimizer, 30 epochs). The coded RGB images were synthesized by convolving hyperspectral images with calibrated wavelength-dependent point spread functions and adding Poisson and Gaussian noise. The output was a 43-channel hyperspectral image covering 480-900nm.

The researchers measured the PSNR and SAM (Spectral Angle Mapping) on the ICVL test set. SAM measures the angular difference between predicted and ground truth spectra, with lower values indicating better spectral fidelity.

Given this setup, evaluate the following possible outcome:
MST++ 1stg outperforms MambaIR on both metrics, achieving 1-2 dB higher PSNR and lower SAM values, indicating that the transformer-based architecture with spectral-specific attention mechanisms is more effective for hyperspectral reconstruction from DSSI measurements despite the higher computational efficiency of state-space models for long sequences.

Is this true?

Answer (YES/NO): NO